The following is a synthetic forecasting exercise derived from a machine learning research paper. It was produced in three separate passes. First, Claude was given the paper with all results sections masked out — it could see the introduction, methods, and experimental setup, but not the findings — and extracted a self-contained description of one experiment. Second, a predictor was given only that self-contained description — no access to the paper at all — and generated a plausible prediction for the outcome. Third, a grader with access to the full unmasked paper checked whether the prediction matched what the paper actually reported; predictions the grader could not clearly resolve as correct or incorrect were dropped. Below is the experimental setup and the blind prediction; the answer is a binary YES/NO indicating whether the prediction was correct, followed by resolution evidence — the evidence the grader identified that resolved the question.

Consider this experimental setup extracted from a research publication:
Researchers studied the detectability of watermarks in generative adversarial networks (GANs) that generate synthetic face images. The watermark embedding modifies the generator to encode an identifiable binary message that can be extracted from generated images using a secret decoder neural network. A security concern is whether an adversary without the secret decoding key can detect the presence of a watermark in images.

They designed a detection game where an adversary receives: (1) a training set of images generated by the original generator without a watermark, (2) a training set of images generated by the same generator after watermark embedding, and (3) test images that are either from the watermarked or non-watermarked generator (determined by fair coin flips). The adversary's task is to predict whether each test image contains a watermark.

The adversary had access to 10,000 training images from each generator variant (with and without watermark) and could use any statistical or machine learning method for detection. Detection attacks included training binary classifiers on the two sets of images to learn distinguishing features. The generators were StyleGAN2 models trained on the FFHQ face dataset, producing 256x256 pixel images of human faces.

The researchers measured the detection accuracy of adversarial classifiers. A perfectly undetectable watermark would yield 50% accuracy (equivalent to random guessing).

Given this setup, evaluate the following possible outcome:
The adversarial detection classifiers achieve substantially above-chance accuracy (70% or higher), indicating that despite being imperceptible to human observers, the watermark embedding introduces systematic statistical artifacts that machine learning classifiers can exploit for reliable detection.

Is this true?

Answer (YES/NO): YES